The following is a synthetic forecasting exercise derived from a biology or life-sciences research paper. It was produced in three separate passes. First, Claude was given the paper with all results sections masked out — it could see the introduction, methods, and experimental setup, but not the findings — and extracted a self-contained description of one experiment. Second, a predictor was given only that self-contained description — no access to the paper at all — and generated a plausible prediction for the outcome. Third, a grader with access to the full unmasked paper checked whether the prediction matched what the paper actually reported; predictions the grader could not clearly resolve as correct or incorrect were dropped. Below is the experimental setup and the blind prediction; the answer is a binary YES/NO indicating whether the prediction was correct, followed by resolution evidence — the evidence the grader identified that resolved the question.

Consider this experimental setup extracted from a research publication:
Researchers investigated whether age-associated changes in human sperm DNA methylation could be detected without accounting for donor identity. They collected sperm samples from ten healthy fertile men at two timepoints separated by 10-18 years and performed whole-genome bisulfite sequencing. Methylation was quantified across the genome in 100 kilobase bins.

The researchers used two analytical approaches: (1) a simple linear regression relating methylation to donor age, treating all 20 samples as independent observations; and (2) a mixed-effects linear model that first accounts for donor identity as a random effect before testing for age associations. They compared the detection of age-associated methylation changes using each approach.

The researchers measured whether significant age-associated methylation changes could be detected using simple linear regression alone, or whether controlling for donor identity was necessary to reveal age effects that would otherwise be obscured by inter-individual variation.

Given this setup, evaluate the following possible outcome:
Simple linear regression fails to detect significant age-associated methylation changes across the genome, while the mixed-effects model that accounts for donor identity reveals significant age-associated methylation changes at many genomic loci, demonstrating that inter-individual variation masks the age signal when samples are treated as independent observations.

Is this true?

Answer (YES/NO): NO